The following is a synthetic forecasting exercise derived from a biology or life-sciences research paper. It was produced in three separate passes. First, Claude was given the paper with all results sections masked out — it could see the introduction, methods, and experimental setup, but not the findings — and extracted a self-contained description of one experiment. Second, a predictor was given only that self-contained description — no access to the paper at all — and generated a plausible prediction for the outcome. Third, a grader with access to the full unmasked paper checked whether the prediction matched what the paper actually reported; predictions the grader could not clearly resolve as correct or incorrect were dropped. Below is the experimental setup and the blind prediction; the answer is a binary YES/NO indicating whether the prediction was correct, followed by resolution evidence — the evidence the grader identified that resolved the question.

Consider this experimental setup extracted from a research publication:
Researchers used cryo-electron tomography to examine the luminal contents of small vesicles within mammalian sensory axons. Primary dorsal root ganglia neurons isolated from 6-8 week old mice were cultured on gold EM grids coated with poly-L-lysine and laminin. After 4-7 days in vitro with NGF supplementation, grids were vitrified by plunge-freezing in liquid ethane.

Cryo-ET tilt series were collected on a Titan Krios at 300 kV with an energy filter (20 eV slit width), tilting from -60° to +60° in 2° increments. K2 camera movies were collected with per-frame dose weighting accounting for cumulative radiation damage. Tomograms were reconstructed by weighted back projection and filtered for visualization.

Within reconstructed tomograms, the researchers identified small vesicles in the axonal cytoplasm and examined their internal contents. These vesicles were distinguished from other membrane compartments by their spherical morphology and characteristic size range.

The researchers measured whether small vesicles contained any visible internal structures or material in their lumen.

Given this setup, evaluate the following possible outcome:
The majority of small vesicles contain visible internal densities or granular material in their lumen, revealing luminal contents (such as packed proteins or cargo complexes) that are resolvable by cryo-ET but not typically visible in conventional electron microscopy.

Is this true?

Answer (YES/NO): NO